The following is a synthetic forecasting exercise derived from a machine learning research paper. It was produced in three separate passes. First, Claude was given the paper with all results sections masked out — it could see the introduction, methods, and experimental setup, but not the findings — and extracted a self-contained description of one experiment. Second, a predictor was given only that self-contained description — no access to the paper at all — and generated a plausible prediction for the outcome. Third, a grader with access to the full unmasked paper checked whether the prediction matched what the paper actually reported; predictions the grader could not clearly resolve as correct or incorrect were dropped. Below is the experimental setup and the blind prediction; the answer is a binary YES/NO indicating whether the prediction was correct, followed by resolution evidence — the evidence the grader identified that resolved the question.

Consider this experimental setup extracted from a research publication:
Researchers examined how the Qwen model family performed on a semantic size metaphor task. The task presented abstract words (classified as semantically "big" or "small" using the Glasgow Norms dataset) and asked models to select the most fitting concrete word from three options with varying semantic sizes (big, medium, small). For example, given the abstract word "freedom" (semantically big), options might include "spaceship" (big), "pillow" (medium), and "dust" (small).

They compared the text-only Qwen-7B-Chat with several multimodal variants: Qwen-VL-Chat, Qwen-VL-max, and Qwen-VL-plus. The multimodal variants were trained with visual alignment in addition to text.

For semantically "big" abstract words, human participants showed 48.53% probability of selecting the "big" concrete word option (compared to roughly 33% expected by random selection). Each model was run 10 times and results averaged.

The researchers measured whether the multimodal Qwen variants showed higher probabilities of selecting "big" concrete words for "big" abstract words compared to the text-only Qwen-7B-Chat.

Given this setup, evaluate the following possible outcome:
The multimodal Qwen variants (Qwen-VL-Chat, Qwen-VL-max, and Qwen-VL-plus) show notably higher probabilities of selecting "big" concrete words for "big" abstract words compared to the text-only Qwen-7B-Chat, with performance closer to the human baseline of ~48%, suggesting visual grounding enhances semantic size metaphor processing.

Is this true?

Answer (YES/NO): NO